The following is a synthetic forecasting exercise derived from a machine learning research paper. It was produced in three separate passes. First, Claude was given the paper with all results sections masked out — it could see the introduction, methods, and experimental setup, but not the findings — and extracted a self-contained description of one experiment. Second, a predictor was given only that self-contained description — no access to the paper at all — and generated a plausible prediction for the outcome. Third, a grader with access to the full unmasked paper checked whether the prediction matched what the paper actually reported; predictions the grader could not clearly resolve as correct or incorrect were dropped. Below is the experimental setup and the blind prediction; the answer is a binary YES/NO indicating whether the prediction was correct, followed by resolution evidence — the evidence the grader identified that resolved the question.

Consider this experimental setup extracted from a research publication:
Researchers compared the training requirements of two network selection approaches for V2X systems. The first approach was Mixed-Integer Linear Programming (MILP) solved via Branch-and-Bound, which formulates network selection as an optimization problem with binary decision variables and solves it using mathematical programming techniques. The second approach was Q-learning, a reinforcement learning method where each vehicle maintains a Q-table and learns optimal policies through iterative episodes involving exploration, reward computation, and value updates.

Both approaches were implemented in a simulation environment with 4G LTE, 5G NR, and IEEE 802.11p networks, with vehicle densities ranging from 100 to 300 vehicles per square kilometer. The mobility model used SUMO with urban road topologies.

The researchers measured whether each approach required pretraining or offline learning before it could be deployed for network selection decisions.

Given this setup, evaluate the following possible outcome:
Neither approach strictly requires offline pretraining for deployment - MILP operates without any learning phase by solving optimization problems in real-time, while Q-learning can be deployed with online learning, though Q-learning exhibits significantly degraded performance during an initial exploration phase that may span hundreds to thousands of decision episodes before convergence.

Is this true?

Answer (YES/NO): NO